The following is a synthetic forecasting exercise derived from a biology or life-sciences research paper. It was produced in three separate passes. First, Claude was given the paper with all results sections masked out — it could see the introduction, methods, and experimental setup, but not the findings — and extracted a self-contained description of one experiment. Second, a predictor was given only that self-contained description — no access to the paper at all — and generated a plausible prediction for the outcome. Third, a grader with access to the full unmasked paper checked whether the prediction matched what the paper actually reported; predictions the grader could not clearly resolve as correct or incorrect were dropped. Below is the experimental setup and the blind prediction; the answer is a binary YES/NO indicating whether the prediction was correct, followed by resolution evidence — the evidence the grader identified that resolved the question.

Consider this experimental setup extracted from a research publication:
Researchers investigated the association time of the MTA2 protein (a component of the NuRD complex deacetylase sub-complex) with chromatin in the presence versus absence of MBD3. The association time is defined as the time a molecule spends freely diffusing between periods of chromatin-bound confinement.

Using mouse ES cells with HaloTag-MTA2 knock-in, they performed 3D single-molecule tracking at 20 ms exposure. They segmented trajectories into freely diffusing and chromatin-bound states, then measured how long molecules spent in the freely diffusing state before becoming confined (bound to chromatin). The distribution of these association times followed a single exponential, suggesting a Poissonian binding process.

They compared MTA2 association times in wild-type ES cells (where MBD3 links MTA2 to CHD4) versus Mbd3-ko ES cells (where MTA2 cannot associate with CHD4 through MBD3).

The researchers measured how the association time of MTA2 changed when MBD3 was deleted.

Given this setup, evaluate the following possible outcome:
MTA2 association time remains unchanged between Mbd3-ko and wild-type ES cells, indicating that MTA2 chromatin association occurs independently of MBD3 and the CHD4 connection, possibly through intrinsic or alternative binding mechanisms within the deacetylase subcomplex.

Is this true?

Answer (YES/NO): NO